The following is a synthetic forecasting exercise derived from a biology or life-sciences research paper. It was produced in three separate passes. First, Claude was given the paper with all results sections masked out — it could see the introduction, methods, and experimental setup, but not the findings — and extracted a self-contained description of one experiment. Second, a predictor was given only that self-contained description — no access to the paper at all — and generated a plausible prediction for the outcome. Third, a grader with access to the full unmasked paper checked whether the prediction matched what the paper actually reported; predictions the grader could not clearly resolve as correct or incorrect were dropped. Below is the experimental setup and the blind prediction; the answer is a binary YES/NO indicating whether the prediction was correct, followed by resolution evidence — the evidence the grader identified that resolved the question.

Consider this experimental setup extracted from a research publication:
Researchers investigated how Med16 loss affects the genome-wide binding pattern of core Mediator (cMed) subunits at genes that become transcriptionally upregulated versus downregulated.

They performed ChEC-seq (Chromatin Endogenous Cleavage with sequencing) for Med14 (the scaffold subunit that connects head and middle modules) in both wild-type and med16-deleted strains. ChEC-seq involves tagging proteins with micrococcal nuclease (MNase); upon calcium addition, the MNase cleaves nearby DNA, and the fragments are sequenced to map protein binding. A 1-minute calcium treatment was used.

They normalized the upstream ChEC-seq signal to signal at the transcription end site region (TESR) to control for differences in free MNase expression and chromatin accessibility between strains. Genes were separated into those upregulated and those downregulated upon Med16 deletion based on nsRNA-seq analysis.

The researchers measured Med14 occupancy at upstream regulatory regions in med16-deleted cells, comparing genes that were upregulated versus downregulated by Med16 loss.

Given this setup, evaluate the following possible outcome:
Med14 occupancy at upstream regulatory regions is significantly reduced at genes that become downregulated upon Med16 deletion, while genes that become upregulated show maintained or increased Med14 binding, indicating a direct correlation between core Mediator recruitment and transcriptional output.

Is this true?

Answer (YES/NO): NO